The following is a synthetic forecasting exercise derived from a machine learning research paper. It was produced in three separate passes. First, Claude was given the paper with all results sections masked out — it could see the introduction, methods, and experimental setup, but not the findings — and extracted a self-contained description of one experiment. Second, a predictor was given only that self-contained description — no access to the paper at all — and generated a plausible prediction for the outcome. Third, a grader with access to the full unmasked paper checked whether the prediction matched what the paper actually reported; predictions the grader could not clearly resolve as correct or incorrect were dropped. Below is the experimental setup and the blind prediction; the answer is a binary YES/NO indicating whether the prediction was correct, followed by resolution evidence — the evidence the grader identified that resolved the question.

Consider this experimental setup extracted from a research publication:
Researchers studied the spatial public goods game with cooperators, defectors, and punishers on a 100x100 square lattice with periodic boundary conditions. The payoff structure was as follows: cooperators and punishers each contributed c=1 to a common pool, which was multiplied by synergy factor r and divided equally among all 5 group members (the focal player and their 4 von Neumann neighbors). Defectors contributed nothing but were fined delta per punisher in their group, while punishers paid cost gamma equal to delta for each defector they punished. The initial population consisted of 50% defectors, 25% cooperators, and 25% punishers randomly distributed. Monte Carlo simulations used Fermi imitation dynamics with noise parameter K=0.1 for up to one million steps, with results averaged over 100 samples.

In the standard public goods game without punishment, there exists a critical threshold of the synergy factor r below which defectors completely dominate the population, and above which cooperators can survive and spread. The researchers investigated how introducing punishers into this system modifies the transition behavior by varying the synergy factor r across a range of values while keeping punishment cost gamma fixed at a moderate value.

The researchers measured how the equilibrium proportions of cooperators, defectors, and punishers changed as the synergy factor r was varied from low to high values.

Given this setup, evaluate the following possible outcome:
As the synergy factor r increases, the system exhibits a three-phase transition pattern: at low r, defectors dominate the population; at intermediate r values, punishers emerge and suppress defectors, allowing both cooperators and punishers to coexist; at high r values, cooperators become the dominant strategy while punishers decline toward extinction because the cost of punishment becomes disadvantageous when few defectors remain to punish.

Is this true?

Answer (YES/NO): NO